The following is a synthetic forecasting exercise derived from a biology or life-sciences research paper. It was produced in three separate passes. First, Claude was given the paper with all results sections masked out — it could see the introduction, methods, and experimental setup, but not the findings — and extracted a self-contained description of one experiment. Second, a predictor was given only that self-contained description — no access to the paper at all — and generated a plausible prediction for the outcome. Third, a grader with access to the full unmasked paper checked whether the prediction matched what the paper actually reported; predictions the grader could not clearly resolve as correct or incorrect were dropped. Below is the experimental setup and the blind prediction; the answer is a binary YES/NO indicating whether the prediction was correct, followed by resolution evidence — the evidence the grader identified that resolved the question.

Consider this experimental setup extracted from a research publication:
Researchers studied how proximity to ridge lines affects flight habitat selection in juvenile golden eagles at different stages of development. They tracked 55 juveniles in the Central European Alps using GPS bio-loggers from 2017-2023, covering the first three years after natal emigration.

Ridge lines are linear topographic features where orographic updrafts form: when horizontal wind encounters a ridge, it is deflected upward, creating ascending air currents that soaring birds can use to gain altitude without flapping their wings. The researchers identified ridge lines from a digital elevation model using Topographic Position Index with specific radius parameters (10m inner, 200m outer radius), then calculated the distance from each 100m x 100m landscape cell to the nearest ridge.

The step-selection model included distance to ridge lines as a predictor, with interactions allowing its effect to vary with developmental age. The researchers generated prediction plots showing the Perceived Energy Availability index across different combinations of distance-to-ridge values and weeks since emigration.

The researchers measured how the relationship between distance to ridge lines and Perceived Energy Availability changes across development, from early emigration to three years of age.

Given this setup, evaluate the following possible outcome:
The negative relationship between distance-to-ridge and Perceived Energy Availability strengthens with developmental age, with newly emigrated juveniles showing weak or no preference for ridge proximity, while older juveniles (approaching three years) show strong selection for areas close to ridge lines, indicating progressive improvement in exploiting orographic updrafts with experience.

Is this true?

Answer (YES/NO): NO